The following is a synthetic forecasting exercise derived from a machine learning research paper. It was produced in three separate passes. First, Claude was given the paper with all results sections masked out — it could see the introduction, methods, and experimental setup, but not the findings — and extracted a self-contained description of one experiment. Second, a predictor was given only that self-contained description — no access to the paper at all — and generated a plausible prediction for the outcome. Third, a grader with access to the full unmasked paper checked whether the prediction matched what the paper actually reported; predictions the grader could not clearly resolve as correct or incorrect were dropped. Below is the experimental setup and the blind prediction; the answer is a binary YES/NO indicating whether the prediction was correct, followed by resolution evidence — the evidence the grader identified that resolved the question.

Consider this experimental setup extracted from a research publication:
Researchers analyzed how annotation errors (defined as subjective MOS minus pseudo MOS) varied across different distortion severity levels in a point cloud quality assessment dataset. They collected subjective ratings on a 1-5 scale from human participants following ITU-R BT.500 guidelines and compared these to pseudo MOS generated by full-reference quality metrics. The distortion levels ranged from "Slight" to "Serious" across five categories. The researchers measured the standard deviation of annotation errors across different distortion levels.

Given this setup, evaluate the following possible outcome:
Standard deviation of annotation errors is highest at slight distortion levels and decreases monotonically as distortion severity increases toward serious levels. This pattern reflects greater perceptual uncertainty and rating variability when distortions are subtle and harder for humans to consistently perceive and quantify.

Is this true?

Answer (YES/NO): NO